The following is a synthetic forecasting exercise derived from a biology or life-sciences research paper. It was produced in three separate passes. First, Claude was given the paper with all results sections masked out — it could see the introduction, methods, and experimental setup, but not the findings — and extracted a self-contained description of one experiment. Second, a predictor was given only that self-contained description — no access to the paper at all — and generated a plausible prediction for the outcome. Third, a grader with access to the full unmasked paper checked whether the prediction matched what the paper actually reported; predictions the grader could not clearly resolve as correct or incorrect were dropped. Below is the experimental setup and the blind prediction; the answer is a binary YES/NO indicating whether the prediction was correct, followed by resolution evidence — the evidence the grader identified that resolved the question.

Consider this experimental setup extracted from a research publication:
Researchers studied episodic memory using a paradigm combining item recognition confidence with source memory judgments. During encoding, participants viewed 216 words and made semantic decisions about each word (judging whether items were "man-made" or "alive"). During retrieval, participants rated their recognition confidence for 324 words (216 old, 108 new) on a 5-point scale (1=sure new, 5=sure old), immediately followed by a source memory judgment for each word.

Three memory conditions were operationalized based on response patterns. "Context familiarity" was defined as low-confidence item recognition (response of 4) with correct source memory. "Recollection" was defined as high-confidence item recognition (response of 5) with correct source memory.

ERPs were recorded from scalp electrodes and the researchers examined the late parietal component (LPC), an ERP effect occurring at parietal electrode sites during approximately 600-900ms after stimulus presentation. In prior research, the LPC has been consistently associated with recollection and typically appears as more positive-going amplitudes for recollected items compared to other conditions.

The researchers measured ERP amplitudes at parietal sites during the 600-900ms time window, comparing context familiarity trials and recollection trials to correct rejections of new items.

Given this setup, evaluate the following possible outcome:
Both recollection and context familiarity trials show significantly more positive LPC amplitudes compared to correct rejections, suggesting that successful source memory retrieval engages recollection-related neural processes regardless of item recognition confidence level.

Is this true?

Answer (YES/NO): NO